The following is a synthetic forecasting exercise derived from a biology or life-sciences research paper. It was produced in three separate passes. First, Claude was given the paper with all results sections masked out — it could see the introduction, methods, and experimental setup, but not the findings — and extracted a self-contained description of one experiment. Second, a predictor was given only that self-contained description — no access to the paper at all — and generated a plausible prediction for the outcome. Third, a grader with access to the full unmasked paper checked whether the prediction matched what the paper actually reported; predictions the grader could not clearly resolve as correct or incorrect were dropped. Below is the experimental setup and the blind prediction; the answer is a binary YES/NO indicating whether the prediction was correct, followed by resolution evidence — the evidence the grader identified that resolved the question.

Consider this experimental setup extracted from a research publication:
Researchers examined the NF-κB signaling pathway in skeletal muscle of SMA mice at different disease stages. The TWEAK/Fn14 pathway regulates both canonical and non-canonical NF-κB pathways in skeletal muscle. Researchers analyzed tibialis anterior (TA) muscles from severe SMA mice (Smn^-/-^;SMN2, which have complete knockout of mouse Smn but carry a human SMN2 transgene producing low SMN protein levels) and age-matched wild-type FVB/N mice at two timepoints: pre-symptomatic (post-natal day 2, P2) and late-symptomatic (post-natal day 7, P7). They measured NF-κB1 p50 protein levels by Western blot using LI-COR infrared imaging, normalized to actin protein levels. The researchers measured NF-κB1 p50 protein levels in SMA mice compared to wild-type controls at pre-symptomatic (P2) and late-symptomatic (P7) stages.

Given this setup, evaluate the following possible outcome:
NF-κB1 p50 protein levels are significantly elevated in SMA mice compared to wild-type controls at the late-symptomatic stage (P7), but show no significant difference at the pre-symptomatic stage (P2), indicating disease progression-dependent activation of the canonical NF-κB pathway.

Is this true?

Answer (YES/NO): NO